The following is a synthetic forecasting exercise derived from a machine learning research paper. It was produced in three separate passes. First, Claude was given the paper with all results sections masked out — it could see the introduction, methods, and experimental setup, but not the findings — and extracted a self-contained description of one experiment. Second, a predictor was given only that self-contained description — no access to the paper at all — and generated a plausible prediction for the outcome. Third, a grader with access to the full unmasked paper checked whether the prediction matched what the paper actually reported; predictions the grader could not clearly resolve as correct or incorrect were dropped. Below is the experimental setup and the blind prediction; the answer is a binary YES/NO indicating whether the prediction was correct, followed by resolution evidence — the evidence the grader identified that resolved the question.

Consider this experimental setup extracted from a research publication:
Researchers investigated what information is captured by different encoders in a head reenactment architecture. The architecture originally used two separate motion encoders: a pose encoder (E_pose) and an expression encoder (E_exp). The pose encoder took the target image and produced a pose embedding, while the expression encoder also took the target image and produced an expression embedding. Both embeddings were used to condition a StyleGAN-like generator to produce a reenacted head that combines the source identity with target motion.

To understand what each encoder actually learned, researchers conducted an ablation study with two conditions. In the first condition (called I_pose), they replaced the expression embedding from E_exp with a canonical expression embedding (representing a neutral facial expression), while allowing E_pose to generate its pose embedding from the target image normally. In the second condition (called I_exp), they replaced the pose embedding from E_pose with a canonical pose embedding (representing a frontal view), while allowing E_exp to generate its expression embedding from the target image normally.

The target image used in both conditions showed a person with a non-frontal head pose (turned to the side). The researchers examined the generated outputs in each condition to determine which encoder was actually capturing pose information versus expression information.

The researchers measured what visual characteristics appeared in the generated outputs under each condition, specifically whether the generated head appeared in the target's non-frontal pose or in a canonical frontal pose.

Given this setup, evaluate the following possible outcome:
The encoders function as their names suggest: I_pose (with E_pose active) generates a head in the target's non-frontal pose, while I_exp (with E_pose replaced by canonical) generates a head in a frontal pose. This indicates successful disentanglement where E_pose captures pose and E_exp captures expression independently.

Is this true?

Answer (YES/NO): NO